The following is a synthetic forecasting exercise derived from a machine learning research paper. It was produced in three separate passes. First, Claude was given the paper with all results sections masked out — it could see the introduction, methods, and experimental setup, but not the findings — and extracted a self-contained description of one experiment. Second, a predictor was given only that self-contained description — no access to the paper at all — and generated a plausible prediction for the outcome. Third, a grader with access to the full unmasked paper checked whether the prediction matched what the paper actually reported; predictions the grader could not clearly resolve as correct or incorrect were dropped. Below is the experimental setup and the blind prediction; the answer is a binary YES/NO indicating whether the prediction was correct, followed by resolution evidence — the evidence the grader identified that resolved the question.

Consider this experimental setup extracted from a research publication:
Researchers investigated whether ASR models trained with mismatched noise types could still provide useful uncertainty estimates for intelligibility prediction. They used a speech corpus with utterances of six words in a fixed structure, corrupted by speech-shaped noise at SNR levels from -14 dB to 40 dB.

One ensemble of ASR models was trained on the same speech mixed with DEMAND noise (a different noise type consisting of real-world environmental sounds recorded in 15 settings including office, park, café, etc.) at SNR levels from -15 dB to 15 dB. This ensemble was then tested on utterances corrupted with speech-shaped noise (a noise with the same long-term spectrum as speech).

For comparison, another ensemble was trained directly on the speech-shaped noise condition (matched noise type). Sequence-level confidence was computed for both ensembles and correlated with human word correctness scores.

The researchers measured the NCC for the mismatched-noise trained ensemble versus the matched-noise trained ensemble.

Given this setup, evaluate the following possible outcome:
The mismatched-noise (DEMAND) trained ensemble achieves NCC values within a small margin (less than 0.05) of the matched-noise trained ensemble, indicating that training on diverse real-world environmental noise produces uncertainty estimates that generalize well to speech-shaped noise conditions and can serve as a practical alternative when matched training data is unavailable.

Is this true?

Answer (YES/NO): YES